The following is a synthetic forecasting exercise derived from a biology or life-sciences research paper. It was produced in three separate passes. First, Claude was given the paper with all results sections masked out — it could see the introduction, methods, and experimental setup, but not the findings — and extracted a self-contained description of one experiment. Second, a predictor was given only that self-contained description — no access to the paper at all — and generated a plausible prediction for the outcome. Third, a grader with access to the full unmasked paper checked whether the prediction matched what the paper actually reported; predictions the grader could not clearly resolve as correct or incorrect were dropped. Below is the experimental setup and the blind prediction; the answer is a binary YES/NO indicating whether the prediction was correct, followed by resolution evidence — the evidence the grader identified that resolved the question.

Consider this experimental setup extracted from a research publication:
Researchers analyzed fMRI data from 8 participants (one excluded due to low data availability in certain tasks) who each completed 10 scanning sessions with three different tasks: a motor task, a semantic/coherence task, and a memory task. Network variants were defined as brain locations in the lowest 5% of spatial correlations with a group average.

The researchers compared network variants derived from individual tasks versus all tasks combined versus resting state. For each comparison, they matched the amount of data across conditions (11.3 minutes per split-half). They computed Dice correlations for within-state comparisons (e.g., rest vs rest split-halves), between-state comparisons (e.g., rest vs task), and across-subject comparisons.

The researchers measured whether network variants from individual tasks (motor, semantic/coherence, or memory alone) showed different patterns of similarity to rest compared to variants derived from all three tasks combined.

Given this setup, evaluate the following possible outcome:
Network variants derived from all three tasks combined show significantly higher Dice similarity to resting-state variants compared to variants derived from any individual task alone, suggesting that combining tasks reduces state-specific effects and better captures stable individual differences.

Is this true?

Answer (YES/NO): NO